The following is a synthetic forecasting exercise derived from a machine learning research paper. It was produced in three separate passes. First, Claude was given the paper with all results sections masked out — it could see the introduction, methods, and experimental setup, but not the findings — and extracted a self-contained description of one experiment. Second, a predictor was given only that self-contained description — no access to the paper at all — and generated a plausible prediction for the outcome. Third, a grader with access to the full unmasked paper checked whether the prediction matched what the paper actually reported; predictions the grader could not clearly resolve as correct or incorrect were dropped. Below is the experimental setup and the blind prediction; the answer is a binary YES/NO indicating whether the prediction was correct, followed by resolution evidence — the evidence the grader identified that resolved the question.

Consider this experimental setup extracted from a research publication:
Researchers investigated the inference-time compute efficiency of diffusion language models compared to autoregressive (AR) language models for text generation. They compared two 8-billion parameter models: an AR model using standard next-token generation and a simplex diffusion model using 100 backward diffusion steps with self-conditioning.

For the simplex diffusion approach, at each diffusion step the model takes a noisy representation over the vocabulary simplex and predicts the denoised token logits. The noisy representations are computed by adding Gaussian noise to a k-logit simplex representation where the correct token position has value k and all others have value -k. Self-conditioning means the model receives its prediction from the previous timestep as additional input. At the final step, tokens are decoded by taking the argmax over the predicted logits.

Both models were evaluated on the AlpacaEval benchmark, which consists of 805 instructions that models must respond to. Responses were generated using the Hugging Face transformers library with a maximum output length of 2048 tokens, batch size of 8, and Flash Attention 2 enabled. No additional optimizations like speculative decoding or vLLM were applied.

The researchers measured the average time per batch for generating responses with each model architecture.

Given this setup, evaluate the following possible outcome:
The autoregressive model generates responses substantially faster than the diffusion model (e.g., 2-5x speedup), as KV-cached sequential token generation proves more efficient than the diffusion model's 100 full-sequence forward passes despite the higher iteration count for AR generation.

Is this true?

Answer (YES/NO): NO